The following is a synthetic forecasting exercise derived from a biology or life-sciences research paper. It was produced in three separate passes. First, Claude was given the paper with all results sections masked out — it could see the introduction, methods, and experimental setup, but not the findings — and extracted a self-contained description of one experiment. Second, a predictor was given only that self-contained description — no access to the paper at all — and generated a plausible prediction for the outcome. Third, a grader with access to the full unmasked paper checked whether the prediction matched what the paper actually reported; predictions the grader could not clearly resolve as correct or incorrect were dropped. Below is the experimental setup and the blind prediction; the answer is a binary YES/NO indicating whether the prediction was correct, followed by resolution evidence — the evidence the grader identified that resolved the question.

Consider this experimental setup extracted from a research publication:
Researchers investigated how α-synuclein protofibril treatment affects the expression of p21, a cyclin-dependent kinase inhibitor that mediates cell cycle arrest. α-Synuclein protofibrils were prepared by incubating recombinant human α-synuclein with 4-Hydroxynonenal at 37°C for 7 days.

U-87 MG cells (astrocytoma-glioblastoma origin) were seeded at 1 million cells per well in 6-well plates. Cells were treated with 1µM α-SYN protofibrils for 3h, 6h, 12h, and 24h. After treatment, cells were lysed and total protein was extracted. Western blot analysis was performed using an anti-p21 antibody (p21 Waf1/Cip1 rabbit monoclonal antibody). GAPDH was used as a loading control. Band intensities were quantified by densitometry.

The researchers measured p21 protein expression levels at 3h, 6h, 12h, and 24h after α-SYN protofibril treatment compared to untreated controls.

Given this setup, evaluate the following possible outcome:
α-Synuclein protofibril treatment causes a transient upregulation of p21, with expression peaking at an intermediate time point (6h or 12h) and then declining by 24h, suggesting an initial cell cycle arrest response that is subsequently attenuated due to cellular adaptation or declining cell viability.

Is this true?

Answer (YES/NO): NO